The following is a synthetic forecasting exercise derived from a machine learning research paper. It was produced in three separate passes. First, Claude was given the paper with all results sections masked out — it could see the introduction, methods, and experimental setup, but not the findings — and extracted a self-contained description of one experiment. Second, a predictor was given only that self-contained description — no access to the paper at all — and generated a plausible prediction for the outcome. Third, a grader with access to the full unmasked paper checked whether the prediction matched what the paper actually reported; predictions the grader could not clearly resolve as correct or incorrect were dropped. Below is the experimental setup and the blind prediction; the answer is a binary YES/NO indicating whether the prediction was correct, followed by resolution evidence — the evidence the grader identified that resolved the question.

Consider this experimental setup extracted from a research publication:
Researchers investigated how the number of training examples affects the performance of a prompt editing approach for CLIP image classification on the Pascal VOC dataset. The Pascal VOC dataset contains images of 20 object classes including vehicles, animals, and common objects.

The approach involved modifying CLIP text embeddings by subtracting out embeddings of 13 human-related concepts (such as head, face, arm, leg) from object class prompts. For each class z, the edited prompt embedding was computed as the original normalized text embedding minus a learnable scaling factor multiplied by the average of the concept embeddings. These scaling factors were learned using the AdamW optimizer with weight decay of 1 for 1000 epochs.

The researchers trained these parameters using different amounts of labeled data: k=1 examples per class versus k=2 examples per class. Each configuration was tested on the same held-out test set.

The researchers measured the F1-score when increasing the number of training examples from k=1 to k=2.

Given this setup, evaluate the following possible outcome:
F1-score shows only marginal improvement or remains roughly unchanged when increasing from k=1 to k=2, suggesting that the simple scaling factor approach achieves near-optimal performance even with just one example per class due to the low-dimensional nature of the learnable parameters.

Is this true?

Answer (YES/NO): NO